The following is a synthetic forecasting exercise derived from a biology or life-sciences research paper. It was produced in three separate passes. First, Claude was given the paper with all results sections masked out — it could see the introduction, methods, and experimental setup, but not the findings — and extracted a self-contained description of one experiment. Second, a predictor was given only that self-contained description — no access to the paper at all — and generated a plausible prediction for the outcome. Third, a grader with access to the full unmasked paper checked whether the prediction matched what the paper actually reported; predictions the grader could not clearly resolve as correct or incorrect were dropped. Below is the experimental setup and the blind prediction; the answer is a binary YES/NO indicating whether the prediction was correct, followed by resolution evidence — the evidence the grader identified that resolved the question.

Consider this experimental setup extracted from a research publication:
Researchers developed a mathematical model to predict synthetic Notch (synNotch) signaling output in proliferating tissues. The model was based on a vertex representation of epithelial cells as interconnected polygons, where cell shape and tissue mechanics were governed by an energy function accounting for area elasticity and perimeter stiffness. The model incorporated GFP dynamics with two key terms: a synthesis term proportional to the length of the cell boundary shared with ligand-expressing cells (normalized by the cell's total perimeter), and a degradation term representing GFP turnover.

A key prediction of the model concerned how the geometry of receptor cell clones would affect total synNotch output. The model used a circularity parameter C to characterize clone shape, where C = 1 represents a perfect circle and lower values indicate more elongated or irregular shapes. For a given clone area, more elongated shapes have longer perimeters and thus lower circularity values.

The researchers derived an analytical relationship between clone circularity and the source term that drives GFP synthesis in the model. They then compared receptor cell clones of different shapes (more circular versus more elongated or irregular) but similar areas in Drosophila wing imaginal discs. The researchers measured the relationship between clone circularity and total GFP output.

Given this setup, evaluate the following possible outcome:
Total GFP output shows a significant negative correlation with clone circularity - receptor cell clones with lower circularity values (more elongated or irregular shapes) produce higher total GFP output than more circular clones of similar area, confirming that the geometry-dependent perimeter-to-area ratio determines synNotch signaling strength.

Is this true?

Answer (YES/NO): YES